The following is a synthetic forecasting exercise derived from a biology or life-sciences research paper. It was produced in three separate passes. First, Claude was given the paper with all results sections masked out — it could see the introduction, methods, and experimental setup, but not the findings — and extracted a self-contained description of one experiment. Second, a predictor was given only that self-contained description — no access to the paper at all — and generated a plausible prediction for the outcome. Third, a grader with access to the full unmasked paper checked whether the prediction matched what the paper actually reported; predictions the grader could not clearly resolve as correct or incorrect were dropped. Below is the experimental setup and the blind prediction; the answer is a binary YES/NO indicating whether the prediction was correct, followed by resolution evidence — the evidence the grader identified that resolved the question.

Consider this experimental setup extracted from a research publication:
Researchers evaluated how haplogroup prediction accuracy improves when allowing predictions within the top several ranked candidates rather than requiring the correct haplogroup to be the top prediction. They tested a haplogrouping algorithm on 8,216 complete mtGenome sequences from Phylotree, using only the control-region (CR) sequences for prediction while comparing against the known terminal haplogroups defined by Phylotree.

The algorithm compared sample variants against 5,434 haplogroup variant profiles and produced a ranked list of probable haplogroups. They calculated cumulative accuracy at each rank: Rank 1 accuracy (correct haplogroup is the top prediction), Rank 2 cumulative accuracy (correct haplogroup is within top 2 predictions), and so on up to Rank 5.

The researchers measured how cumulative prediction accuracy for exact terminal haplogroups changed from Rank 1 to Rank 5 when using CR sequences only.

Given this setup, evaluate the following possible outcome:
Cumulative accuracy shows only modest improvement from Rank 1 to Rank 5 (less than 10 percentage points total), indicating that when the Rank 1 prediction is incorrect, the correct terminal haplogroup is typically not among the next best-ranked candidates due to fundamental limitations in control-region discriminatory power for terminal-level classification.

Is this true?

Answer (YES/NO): NO